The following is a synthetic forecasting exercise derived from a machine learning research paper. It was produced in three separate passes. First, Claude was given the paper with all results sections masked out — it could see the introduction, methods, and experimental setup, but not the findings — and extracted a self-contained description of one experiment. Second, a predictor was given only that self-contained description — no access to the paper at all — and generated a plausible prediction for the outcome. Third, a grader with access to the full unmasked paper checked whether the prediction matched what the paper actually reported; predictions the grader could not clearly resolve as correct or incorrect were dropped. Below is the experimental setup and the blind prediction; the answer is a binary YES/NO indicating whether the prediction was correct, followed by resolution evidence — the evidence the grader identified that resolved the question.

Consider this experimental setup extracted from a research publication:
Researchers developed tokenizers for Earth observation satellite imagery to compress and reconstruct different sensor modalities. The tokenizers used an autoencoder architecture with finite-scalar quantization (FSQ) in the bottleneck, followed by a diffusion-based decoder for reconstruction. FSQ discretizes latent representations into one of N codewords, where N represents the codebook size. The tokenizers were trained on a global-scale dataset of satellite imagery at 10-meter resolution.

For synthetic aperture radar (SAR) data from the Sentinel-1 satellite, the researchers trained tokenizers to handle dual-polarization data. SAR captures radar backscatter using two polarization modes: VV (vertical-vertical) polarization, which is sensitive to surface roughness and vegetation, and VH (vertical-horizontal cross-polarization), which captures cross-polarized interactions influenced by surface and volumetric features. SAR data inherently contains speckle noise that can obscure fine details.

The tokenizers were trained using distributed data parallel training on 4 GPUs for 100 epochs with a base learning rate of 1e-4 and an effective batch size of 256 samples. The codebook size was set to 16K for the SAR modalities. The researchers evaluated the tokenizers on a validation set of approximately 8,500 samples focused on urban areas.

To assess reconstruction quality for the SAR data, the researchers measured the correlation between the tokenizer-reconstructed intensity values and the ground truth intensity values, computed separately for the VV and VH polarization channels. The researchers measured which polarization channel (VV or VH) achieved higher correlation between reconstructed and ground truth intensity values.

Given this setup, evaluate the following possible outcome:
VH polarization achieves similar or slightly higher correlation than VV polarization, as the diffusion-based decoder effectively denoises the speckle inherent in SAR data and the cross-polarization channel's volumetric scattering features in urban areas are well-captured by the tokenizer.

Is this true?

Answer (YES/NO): YES